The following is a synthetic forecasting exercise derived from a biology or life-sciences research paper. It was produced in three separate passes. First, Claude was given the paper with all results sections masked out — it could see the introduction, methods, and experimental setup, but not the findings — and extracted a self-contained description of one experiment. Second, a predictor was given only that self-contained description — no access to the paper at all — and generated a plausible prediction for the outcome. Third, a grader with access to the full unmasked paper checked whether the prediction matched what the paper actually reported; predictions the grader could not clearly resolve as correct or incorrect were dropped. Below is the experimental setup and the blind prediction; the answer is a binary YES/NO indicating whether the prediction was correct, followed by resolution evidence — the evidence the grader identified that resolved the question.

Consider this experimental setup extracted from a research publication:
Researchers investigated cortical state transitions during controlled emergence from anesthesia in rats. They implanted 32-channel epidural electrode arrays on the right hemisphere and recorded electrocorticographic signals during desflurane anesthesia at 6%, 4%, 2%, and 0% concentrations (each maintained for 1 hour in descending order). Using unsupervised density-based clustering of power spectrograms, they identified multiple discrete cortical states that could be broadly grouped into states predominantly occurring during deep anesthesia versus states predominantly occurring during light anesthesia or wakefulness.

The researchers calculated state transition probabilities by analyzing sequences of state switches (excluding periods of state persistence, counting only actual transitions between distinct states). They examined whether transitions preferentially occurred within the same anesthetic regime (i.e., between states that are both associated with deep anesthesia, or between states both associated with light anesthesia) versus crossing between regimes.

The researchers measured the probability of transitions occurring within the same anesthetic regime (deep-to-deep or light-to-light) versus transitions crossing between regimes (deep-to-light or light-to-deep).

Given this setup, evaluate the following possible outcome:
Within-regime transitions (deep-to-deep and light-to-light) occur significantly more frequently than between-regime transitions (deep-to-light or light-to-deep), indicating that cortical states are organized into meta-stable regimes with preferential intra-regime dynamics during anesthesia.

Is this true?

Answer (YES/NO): YES